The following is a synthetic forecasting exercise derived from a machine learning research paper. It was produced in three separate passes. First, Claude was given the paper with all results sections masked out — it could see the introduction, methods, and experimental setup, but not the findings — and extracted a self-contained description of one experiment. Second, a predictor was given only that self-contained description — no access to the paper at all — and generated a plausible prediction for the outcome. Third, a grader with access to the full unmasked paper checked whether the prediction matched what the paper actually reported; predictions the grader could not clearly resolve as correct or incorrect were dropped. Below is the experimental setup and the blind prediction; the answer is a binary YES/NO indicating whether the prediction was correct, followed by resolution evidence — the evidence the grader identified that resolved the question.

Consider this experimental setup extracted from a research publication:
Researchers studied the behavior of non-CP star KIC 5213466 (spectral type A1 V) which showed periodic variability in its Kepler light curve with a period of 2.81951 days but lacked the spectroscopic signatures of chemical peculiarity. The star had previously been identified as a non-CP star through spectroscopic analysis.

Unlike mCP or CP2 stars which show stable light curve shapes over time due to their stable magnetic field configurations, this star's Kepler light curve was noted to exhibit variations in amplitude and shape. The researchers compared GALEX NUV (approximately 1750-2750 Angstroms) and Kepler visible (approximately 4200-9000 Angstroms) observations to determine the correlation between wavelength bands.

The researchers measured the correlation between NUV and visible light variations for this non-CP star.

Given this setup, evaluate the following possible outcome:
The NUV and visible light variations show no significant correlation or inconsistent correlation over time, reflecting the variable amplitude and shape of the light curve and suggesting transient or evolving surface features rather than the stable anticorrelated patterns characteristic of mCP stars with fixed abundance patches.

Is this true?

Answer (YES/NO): NO